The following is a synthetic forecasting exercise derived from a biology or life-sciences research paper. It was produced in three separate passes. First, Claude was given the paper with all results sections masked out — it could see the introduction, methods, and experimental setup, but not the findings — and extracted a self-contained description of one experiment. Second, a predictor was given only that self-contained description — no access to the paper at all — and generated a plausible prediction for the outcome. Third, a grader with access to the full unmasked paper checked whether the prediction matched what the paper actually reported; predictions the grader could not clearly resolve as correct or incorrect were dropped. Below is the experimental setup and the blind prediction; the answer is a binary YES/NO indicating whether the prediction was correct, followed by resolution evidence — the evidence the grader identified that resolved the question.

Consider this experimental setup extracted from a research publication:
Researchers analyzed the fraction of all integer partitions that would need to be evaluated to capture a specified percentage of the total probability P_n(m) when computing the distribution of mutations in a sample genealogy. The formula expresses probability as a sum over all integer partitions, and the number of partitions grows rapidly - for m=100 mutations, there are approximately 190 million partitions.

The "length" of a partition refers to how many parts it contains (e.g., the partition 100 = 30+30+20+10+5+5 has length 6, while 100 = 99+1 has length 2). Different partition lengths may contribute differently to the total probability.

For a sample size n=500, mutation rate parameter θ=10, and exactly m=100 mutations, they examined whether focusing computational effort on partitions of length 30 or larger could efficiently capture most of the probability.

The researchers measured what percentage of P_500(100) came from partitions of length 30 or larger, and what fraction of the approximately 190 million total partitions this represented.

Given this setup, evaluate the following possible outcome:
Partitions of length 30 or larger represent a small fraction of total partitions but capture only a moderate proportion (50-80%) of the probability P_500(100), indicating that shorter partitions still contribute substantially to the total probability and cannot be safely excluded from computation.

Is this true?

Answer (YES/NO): NO